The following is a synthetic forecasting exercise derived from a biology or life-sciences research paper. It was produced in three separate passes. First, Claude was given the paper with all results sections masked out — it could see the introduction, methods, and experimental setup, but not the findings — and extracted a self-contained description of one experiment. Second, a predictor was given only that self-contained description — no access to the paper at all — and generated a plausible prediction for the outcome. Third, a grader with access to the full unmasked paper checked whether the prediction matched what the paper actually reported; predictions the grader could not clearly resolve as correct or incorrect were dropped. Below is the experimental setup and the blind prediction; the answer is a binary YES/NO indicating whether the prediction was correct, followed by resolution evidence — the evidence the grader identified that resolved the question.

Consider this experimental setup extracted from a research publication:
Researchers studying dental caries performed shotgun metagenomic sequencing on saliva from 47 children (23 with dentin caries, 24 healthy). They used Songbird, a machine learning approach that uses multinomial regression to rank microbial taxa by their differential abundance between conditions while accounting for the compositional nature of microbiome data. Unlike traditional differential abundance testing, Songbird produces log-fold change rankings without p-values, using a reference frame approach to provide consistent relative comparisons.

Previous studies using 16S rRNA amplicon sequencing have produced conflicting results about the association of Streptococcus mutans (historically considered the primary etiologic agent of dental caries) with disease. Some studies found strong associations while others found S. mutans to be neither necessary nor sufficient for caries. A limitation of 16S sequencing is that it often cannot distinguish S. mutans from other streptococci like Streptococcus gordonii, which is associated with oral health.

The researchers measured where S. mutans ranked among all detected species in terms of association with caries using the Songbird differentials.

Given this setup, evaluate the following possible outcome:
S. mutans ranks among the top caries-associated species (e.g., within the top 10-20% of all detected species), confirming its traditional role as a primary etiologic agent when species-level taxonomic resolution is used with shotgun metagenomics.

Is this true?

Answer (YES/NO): YES